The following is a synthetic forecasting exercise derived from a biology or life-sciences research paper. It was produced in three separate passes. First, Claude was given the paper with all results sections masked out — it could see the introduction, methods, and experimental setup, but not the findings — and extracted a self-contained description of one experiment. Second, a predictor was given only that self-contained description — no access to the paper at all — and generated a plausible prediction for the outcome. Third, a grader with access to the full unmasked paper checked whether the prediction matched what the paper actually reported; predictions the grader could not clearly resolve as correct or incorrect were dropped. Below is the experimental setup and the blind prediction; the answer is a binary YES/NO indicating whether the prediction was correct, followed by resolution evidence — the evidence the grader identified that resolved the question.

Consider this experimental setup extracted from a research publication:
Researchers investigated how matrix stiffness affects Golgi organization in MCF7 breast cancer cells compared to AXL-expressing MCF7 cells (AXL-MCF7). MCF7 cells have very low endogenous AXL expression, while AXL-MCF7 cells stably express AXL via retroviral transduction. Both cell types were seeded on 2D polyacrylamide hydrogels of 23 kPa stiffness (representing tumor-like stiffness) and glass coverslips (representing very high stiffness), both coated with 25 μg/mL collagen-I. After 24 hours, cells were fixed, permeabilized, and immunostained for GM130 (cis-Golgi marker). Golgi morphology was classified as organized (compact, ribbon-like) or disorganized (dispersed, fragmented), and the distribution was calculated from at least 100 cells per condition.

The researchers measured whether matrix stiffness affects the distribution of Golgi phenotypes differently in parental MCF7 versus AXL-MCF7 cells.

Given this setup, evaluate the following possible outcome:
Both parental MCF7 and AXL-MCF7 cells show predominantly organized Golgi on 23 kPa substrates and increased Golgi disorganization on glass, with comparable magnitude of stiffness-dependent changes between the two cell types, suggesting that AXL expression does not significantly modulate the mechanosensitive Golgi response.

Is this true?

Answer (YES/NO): NO